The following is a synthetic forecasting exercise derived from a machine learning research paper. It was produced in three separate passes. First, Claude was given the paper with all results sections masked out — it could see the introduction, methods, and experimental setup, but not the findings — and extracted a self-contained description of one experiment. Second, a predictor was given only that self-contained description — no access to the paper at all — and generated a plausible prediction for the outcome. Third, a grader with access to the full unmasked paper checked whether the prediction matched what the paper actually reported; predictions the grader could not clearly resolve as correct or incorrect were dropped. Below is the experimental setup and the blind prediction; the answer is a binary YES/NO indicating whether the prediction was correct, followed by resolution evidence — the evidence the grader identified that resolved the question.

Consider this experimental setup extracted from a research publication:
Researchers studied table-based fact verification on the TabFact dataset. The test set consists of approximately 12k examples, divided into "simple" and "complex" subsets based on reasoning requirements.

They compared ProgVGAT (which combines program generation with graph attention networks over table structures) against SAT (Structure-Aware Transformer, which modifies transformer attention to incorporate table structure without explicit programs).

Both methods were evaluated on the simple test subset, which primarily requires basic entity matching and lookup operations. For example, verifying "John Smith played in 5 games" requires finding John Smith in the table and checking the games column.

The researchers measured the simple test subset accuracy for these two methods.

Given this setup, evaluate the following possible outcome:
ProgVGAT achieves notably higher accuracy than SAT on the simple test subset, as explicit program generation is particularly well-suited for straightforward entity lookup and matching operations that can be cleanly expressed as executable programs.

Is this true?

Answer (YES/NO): YES